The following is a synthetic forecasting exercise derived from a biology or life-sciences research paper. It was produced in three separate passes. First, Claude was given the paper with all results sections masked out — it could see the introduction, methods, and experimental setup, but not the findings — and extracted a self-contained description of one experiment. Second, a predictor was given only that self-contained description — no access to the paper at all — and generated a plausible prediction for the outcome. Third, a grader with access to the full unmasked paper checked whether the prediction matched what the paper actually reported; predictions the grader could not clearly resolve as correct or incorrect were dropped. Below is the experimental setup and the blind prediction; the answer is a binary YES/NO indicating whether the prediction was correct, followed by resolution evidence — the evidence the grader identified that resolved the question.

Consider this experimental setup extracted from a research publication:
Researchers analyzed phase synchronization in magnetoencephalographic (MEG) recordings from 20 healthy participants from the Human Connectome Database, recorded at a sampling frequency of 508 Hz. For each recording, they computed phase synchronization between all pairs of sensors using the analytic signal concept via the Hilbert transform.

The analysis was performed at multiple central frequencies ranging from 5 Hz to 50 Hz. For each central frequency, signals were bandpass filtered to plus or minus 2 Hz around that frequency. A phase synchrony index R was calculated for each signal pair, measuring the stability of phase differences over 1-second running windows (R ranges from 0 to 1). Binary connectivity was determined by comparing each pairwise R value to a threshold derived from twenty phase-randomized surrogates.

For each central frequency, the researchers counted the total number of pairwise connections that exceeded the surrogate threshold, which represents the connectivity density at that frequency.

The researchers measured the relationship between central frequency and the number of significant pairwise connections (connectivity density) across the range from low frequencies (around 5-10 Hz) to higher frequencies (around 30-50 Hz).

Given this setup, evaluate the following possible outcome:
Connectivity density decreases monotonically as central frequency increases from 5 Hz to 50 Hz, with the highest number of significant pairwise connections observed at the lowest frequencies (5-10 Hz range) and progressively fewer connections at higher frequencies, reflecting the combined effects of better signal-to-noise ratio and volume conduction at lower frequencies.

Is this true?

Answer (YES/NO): NO